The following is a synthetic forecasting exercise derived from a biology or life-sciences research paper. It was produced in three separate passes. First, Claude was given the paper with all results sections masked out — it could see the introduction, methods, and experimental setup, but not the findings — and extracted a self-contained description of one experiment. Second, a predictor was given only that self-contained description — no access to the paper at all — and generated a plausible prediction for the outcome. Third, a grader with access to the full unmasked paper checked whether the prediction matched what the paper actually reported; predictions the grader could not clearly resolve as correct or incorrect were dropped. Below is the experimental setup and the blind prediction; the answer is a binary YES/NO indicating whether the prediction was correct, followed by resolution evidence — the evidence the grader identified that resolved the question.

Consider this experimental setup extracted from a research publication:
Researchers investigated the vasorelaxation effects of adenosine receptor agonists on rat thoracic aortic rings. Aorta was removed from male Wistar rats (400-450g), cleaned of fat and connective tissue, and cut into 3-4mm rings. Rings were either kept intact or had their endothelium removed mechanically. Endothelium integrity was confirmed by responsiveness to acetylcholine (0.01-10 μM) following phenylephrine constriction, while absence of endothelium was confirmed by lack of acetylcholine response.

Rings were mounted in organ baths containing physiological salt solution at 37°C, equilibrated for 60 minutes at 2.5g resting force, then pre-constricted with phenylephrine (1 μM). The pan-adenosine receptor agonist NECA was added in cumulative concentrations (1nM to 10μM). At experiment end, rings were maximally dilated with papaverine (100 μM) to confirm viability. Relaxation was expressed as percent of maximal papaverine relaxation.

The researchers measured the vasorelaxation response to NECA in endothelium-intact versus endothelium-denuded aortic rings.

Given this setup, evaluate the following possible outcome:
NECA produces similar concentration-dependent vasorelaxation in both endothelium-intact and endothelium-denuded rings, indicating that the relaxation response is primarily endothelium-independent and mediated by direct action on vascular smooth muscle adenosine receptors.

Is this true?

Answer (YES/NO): NO